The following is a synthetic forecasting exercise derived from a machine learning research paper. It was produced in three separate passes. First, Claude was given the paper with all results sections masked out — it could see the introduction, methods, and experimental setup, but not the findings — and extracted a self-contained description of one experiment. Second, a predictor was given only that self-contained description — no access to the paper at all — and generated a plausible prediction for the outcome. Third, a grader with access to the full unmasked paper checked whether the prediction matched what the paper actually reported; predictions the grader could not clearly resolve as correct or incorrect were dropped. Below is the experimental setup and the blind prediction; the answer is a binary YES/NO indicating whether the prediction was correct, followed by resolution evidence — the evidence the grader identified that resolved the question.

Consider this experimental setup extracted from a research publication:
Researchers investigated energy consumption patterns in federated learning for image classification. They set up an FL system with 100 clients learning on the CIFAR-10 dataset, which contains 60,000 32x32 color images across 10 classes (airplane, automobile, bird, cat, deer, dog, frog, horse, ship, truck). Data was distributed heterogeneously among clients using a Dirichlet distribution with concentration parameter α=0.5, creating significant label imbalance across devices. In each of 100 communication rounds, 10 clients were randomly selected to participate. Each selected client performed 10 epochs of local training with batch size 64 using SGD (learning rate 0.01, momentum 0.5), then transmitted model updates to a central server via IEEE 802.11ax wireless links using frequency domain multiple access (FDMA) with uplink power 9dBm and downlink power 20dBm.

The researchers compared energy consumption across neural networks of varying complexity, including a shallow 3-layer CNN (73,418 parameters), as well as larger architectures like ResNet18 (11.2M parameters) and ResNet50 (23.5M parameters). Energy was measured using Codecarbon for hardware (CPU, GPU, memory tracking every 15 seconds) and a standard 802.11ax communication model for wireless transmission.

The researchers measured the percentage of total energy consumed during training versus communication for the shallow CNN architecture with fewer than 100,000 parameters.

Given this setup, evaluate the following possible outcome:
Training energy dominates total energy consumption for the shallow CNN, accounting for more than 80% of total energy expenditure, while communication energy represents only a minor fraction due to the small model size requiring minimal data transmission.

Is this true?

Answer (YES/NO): YES